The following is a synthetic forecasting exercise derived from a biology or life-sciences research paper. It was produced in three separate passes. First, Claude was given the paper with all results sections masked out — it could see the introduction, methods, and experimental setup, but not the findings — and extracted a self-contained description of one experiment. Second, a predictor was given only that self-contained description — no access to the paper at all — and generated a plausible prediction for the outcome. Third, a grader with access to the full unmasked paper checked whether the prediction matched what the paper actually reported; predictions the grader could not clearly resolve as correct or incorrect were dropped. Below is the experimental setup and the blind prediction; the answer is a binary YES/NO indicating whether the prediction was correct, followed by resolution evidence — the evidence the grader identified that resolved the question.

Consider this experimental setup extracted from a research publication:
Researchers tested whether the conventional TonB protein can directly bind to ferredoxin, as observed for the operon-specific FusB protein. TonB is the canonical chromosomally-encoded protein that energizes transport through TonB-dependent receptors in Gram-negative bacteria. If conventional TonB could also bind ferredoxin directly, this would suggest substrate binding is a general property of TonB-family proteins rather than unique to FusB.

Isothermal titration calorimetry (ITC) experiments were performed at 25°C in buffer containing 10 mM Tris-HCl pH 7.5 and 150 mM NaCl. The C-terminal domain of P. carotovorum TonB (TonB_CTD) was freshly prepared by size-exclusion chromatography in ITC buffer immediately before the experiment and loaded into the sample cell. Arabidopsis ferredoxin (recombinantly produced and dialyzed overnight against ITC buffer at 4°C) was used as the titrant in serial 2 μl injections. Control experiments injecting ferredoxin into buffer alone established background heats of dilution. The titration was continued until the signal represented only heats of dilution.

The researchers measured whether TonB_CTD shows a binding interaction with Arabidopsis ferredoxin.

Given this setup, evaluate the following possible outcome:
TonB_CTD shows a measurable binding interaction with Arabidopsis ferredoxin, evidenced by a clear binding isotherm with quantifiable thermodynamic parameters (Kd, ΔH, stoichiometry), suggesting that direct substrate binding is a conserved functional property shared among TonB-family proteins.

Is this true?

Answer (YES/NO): NO